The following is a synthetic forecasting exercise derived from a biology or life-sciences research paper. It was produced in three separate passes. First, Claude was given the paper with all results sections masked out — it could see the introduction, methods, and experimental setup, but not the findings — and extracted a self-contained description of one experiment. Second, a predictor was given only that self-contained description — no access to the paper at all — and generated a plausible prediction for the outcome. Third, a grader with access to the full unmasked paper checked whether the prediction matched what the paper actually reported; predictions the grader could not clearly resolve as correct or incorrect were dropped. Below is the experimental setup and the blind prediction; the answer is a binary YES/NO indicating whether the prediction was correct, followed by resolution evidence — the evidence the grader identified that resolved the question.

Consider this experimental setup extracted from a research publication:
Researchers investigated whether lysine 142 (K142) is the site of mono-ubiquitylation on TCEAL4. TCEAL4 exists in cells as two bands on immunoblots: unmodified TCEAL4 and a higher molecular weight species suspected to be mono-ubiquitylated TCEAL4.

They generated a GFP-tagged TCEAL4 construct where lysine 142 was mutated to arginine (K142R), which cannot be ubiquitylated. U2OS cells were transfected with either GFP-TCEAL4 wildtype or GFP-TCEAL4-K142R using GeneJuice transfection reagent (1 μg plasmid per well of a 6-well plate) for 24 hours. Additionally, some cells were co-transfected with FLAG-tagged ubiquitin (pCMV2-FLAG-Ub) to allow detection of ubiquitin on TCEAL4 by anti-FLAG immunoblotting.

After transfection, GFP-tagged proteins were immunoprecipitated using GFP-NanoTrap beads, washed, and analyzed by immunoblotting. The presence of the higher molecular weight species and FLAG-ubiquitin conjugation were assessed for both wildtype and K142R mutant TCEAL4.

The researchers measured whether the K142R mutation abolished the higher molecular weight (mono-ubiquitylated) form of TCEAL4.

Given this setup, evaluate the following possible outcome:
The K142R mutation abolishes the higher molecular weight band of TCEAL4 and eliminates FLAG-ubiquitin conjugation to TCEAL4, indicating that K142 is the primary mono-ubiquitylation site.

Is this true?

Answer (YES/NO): YES